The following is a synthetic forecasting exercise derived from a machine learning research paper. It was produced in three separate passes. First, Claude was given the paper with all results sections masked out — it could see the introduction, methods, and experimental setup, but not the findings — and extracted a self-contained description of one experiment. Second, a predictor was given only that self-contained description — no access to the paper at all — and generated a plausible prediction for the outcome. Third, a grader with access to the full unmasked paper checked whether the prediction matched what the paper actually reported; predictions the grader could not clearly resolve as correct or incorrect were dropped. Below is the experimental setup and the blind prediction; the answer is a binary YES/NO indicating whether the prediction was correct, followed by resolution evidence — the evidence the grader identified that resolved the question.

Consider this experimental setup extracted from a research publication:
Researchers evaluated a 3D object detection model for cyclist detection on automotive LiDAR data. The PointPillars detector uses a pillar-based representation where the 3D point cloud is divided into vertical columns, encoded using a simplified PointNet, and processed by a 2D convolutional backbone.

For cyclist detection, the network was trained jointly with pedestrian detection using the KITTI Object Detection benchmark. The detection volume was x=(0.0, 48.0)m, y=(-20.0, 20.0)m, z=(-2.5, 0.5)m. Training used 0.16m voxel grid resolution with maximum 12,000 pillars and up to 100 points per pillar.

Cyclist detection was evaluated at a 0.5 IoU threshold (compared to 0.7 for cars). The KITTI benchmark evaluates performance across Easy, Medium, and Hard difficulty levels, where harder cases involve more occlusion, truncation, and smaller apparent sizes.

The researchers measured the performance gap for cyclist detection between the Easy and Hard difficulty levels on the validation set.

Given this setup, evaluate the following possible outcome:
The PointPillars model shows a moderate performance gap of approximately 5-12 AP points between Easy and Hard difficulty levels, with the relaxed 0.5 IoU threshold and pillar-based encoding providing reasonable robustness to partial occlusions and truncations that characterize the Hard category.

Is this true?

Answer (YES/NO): NO